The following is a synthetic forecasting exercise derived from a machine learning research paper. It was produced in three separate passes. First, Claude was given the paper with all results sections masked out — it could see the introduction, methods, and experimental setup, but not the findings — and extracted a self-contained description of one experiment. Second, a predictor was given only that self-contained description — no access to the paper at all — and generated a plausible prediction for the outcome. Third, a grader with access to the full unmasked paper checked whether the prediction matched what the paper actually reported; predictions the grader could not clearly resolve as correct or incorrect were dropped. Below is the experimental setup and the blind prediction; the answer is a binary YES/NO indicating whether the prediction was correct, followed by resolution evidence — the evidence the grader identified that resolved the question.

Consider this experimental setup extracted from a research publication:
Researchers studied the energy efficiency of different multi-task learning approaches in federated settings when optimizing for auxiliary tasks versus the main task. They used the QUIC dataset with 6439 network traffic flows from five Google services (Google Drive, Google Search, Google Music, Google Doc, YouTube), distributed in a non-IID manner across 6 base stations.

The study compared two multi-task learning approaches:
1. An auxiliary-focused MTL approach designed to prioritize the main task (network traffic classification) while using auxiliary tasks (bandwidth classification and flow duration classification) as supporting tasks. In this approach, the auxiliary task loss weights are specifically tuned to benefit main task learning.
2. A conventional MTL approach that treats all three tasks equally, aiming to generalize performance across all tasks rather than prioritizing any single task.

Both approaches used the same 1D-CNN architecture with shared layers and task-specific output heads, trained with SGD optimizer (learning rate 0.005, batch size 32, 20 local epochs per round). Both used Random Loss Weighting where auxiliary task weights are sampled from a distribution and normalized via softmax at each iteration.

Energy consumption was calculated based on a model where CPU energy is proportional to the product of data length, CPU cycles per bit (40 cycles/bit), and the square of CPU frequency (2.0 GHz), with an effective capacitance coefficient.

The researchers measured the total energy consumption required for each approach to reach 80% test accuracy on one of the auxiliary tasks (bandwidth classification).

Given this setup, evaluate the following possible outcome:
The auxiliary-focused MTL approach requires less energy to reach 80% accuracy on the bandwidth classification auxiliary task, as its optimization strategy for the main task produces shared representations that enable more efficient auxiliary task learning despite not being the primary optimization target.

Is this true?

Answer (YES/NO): NO